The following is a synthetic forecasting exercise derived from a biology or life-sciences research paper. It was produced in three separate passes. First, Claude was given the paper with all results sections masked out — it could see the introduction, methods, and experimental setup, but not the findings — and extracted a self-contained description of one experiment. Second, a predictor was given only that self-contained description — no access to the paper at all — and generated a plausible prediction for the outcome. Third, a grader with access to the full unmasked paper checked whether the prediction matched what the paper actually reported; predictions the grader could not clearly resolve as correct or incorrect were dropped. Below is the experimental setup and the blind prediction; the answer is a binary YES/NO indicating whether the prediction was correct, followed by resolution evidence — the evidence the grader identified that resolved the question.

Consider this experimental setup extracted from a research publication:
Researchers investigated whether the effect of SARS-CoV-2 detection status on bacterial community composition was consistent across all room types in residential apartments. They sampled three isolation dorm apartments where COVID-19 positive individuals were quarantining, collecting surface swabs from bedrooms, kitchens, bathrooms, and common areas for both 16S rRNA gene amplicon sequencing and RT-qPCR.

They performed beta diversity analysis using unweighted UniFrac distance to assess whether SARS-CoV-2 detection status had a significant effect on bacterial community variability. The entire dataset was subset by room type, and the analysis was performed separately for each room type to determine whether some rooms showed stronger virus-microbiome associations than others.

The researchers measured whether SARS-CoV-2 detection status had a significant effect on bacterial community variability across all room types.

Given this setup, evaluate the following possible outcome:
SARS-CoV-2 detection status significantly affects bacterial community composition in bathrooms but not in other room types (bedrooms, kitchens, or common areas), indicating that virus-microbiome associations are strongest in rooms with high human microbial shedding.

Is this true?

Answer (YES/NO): NO